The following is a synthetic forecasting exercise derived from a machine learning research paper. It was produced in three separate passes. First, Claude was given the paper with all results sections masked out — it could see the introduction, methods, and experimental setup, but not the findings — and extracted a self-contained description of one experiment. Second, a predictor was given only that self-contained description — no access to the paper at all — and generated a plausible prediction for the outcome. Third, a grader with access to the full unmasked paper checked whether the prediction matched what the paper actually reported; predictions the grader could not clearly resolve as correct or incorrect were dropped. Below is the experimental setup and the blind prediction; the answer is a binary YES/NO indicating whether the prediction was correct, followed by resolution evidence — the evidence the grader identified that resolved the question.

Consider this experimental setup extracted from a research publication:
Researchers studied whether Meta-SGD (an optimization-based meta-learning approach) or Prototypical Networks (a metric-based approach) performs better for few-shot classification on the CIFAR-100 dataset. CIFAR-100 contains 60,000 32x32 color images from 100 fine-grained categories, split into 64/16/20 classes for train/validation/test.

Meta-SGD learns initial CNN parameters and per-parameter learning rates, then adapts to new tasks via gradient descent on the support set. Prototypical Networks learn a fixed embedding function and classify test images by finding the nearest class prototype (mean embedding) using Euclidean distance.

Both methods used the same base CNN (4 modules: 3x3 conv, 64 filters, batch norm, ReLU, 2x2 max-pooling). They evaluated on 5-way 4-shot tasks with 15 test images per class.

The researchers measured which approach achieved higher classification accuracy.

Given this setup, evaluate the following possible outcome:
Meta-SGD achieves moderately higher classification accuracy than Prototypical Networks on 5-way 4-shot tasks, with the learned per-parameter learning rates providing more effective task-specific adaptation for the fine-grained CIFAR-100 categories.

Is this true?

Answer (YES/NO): NO